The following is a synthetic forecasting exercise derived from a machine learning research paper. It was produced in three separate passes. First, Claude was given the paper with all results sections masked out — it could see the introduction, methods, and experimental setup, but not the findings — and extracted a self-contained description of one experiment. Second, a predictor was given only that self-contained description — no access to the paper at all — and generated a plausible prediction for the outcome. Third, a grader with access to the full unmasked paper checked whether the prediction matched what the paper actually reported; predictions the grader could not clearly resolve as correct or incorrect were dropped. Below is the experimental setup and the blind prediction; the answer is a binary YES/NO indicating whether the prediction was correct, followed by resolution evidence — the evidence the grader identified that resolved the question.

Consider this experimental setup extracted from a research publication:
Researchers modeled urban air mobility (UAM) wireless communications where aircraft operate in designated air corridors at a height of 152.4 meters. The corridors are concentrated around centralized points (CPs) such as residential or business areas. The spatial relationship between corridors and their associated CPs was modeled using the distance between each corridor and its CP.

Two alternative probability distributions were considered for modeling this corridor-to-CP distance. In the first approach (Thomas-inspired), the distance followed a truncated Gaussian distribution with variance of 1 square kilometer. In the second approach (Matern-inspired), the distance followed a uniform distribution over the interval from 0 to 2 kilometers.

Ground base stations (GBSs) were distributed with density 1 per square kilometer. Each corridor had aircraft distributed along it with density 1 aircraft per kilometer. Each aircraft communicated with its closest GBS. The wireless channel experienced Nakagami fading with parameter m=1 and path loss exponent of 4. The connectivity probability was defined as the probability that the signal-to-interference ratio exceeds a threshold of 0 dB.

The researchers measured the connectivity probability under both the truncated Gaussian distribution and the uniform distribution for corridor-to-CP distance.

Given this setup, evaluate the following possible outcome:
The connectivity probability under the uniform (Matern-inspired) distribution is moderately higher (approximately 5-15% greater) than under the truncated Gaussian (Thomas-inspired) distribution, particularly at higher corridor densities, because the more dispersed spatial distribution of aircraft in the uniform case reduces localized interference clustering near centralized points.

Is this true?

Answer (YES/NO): NO